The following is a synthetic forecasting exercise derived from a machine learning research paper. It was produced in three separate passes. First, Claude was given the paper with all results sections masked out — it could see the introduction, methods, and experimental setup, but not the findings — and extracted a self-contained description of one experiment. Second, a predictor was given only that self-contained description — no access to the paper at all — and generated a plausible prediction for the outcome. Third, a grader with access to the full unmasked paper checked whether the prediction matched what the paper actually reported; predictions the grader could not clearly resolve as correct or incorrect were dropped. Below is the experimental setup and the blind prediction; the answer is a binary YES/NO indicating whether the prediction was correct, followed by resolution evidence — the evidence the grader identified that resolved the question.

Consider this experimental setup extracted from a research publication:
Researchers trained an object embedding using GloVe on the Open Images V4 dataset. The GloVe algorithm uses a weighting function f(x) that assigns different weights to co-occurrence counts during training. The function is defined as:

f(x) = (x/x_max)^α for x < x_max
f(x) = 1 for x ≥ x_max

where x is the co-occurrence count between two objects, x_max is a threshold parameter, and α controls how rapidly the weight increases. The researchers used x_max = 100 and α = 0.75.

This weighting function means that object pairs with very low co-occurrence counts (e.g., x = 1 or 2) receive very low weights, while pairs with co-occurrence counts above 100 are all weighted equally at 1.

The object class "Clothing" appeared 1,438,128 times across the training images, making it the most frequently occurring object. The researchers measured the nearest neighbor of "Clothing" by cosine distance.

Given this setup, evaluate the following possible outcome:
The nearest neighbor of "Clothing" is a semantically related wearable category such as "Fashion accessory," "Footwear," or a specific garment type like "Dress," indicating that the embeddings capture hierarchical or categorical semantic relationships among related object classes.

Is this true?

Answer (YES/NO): NO